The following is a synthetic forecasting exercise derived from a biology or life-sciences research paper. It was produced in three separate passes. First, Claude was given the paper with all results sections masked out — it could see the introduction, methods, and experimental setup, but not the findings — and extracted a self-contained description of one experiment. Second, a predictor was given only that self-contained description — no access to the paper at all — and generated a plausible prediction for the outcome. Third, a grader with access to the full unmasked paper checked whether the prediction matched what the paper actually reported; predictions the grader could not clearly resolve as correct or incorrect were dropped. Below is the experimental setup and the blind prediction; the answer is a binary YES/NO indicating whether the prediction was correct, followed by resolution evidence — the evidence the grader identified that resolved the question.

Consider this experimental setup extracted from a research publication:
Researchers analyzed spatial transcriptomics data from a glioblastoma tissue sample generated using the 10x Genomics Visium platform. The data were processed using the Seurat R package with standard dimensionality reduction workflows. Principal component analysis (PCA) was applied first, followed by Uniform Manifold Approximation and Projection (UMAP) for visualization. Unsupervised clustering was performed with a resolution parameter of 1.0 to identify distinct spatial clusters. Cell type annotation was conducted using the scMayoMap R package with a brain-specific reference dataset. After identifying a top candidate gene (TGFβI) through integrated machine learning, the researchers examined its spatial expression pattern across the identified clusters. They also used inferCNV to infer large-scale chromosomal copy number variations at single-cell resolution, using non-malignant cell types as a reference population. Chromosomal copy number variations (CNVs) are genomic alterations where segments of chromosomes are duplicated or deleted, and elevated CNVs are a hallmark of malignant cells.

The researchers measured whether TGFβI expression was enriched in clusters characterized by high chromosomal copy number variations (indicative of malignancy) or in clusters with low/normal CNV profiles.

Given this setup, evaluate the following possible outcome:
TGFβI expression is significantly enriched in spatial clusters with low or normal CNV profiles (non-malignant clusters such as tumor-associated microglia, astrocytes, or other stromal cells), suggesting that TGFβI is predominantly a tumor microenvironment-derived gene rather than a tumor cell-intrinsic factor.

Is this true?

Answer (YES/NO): NO